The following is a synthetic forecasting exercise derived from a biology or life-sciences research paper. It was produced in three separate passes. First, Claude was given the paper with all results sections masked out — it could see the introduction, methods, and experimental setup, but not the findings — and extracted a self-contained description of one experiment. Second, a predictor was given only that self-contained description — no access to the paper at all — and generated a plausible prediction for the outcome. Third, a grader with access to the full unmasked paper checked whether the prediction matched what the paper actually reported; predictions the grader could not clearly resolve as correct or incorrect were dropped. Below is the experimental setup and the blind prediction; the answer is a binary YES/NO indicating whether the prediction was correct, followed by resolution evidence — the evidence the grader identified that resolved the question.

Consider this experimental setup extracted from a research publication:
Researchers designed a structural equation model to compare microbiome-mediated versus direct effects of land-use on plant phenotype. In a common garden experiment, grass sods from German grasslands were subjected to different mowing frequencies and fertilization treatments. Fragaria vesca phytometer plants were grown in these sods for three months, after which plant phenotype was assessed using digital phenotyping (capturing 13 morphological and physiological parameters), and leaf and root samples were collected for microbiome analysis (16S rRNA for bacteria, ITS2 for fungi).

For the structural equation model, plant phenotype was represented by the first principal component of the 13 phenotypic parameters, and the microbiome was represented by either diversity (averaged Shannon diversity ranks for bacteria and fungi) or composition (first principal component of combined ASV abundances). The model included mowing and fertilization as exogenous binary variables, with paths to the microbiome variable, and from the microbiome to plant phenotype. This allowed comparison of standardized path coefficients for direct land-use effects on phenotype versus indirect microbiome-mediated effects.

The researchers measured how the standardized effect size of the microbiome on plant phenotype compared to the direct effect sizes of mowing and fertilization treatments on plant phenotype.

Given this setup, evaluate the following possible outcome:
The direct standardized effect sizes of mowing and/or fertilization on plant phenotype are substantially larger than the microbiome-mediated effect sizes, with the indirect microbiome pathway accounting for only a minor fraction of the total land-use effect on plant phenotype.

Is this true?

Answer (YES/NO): NO